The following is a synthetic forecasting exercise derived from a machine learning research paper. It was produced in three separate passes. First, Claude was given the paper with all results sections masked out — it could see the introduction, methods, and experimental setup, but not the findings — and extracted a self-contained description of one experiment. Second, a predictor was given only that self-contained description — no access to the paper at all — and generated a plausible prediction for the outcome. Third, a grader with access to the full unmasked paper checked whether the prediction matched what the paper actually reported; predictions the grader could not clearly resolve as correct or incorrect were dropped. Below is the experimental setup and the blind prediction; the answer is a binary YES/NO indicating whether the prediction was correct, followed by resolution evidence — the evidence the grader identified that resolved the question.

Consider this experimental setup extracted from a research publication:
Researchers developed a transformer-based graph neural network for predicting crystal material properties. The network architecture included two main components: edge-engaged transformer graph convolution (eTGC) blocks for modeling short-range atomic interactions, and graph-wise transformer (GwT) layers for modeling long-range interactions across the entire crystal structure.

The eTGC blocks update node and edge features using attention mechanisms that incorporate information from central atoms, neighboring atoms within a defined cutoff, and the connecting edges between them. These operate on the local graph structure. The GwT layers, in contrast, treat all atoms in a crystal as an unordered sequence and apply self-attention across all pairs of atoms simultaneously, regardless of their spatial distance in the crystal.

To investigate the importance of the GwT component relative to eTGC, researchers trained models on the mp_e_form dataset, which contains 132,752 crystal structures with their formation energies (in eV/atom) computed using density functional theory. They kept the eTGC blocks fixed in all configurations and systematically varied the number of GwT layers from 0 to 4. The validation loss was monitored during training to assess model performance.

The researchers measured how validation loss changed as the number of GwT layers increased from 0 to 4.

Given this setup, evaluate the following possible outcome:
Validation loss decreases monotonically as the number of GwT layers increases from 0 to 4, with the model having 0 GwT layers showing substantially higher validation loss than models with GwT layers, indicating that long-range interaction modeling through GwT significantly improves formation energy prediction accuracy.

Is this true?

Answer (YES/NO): NO